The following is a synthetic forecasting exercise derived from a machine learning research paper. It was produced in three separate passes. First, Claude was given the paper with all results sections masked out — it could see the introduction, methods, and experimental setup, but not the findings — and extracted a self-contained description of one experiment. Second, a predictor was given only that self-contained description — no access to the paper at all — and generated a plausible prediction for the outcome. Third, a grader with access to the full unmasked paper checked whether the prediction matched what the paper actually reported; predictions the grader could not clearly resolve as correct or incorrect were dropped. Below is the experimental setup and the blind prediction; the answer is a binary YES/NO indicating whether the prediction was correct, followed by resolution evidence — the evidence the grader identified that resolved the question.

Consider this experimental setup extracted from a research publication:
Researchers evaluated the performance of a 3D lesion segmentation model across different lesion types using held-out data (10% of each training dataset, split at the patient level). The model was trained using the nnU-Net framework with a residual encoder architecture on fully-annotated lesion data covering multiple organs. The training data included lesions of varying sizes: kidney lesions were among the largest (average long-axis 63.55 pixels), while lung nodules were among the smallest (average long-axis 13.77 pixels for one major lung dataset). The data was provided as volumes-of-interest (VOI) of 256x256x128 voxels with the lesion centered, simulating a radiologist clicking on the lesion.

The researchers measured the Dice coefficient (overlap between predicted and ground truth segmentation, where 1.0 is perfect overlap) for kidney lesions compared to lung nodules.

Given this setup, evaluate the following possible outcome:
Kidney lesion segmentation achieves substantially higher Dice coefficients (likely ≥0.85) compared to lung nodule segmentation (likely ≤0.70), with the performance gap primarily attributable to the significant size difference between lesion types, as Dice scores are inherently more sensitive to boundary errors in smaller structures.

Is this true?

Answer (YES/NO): NO